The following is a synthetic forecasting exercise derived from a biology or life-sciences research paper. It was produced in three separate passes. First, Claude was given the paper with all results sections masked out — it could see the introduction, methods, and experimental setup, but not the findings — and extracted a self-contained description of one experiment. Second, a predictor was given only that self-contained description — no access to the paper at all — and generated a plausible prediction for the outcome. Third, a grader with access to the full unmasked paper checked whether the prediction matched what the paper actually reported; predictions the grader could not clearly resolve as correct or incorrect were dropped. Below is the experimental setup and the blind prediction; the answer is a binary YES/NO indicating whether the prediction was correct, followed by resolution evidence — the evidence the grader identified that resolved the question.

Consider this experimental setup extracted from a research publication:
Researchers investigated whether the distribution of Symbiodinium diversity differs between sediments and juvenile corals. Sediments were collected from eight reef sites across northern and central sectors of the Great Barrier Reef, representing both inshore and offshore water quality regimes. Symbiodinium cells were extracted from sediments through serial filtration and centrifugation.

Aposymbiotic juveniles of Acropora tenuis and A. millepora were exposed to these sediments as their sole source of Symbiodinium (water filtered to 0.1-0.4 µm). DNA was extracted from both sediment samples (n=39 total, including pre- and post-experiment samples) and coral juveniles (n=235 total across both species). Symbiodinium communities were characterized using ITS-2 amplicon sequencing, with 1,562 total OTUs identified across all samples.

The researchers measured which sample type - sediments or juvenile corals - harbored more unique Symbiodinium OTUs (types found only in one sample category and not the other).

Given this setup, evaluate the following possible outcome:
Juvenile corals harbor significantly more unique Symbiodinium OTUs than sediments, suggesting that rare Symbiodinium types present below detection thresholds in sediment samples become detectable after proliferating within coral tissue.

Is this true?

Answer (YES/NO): NO